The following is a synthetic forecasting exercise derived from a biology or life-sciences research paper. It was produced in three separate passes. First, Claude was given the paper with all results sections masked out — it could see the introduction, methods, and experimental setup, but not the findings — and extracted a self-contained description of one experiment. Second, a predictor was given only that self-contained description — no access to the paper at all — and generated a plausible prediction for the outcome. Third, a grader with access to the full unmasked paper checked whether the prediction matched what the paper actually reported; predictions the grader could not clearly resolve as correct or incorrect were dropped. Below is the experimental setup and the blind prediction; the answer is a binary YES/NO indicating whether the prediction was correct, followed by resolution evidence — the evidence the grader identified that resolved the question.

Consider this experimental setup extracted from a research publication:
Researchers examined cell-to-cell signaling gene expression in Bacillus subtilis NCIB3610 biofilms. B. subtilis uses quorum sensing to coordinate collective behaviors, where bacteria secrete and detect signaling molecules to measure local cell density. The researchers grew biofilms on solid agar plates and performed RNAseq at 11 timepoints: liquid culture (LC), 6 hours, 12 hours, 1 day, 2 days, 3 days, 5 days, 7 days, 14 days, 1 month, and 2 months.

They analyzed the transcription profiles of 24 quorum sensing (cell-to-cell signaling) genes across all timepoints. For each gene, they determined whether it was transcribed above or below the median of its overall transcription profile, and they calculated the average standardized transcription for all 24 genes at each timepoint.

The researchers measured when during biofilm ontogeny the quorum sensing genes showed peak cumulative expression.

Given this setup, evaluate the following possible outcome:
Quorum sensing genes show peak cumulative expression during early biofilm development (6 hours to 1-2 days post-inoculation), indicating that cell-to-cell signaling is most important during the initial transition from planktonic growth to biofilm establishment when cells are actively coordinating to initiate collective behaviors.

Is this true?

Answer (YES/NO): NO